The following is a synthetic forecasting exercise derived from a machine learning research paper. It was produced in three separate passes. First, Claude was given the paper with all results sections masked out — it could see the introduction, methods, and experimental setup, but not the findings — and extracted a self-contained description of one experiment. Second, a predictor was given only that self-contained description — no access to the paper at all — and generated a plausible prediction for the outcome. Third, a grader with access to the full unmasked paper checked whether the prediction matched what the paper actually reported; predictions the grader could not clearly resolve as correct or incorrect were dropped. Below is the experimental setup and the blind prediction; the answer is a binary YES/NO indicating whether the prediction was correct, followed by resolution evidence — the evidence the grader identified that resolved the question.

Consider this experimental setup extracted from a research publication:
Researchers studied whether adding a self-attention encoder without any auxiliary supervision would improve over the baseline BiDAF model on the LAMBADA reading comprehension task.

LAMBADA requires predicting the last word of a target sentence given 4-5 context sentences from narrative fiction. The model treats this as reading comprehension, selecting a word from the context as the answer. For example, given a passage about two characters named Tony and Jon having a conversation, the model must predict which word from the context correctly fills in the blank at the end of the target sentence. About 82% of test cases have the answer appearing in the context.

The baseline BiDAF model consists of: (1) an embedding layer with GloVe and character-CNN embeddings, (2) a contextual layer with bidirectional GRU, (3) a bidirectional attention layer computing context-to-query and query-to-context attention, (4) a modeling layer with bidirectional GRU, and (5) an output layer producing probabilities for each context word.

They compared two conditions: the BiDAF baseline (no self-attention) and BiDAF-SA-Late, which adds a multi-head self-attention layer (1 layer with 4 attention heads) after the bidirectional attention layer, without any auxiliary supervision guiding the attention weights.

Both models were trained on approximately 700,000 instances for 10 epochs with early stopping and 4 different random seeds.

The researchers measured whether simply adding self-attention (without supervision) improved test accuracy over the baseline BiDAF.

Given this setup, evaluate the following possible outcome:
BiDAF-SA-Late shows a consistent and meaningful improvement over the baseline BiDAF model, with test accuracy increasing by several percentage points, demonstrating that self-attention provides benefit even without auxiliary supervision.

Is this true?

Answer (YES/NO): NO